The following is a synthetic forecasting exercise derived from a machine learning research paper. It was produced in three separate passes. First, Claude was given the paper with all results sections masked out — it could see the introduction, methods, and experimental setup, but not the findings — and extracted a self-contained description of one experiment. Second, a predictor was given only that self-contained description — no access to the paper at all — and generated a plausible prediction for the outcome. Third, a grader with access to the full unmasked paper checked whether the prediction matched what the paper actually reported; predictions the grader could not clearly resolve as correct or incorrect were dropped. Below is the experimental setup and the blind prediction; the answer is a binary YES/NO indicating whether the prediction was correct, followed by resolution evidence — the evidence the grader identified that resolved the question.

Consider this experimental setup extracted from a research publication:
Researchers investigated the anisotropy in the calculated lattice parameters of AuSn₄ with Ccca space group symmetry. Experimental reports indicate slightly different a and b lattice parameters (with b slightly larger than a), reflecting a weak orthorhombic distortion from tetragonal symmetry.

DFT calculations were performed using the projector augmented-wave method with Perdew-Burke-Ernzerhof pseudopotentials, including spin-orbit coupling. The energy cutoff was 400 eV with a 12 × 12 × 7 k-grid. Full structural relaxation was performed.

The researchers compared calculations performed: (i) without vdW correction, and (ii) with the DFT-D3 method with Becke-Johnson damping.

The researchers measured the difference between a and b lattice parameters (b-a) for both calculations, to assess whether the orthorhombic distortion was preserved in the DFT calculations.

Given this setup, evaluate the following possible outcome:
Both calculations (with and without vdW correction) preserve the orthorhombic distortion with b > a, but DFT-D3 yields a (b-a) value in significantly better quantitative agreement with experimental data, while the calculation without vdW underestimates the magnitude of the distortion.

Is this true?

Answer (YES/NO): NO